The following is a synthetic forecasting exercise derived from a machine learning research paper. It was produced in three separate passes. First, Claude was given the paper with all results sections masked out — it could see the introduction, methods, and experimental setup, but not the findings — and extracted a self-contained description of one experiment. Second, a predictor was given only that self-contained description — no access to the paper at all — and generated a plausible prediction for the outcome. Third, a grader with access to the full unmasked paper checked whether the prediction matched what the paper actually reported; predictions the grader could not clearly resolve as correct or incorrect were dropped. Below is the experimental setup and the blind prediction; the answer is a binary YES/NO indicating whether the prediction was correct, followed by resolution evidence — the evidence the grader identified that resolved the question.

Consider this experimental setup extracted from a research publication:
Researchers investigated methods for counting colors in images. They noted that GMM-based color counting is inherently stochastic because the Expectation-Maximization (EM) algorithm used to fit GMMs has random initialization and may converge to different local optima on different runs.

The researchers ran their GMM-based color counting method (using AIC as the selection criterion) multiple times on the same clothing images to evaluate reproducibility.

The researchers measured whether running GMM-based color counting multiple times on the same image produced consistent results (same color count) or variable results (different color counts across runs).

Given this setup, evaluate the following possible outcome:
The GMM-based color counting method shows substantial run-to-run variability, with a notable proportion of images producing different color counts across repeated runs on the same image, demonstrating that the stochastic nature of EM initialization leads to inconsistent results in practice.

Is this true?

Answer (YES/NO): YES